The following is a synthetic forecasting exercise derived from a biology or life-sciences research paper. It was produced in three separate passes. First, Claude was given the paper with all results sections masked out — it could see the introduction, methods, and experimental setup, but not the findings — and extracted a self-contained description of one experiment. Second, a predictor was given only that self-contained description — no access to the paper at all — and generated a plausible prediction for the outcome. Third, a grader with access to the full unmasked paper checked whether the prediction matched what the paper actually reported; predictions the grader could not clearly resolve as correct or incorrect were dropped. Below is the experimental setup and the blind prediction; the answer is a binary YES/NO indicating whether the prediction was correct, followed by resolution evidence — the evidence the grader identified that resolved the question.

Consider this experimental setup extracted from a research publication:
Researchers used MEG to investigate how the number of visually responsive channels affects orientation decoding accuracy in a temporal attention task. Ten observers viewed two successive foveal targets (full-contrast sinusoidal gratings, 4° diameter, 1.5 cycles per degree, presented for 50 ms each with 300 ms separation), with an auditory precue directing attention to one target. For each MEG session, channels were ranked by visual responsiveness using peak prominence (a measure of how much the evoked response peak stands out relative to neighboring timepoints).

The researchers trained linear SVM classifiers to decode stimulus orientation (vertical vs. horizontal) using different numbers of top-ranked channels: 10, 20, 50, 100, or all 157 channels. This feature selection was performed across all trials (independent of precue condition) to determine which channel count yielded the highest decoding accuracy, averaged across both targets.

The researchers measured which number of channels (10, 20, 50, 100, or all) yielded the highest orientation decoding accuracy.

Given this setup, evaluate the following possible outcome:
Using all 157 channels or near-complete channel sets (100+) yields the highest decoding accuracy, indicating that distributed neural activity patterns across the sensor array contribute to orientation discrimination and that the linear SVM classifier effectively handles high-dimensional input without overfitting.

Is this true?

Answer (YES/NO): NO